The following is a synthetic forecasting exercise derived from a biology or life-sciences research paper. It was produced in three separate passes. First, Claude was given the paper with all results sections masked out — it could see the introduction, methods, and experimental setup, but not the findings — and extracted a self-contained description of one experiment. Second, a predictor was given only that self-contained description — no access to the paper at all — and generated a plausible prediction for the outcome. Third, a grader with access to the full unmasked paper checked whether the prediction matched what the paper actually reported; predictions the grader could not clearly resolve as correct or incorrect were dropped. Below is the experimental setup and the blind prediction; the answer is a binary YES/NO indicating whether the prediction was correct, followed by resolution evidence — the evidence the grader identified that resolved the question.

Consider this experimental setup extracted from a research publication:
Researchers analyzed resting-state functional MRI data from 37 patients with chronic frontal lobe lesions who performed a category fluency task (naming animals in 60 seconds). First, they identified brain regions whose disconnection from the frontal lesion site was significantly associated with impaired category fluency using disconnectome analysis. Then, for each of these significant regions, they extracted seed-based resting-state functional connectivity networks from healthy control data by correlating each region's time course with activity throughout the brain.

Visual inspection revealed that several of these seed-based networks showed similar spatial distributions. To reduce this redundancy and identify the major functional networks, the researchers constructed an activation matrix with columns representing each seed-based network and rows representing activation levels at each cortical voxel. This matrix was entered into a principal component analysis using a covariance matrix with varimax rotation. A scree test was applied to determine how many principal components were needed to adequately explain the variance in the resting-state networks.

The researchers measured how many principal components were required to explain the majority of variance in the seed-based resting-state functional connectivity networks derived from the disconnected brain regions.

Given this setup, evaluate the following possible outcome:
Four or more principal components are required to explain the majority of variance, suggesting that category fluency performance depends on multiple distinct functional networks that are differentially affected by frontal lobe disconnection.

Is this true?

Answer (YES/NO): NO